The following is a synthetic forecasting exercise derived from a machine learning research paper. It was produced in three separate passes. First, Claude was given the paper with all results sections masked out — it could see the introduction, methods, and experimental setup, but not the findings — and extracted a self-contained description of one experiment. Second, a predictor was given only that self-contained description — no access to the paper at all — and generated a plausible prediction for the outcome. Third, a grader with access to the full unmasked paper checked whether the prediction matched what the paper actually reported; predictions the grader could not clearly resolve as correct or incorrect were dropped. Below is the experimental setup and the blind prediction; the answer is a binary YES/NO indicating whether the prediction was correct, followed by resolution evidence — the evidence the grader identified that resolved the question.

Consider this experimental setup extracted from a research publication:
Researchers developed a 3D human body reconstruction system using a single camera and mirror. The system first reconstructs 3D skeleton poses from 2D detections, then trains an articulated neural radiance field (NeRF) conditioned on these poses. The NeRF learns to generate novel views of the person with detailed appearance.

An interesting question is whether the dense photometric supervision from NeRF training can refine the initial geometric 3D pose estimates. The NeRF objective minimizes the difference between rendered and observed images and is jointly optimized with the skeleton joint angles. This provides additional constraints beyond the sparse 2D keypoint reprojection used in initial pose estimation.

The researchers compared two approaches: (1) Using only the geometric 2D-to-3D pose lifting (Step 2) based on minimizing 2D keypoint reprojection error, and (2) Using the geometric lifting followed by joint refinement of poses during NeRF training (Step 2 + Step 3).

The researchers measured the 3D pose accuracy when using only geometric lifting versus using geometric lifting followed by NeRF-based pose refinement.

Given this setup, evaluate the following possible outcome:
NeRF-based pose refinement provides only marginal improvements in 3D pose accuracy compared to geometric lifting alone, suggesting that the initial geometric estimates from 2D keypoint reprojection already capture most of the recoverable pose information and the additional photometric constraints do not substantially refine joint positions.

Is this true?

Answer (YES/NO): NO